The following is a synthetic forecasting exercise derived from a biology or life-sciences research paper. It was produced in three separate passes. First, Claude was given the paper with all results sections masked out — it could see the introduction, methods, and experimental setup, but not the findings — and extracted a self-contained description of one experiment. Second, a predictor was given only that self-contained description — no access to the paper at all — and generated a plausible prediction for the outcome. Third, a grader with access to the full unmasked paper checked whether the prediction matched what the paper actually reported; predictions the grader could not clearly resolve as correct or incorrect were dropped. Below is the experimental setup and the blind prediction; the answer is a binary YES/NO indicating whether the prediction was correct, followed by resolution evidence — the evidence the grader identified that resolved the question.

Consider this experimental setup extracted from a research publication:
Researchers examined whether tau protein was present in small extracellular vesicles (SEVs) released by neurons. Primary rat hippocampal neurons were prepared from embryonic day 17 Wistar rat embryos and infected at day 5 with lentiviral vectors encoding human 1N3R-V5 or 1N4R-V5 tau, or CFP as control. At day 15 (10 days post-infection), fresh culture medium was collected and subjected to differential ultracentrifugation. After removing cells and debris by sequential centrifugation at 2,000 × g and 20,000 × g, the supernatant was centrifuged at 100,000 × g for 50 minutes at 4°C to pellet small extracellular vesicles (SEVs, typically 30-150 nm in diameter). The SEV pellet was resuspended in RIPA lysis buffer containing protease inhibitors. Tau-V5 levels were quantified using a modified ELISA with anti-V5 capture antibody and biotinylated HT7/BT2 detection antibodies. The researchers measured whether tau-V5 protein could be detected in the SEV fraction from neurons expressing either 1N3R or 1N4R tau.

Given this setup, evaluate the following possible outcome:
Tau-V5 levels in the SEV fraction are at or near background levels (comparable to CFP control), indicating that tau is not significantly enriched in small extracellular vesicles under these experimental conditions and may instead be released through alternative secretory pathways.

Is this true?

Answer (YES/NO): NO